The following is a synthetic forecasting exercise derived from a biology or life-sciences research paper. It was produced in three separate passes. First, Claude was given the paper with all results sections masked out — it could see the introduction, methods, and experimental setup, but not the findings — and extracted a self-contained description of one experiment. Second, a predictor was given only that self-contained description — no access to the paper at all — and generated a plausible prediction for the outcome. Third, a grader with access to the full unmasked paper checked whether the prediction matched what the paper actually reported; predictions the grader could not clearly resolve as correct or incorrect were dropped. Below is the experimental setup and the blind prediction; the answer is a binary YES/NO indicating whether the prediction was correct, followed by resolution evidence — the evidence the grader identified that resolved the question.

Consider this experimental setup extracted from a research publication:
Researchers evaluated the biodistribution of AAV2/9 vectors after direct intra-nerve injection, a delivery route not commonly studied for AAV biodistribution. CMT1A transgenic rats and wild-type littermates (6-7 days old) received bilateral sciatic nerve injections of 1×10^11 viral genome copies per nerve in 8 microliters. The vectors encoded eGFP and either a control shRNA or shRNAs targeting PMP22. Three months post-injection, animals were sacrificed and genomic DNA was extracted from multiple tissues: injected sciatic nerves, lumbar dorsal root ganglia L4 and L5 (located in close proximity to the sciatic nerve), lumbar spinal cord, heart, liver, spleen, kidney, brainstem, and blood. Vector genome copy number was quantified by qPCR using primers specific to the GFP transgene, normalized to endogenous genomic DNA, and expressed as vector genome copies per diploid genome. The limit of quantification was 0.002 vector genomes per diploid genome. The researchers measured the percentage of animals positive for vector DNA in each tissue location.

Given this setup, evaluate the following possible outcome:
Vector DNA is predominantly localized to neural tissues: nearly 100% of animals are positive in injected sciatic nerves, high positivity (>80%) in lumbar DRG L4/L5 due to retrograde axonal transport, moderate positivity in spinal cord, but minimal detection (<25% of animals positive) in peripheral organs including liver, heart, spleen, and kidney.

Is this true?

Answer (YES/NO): NO